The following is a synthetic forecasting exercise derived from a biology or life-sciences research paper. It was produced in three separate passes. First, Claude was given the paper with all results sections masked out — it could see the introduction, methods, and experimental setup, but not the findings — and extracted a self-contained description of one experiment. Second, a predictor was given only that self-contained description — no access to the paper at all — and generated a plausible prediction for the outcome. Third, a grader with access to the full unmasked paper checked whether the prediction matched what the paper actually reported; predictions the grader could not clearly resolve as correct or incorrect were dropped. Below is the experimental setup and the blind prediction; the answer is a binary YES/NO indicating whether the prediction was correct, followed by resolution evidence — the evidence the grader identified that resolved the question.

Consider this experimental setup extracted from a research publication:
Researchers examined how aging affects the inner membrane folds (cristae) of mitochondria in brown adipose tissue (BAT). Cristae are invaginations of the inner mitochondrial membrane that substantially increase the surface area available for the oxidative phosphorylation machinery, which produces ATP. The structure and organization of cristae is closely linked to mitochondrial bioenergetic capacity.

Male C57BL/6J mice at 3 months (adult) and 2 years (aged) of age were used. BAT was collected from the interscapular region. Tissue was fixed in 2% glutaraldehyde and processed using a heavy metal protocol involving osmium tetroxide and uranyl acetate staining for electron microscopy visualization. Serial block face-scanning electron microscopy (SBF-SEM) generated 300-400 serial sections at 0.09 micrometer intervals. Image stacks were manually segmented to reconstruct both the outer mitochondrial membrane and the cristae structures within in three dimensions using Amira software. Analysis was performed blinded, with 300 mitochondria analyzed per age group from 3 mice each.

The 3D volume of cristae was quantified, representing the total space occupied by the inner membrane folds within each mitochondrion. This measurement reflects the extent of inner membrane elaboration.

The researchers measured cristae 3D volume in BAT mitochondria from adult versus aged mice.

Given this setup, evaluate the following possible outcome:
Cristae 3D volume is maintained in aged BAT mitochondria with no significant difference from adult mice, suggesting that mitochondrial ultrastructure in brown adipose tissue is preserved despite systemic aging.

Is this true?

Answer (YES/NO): NO